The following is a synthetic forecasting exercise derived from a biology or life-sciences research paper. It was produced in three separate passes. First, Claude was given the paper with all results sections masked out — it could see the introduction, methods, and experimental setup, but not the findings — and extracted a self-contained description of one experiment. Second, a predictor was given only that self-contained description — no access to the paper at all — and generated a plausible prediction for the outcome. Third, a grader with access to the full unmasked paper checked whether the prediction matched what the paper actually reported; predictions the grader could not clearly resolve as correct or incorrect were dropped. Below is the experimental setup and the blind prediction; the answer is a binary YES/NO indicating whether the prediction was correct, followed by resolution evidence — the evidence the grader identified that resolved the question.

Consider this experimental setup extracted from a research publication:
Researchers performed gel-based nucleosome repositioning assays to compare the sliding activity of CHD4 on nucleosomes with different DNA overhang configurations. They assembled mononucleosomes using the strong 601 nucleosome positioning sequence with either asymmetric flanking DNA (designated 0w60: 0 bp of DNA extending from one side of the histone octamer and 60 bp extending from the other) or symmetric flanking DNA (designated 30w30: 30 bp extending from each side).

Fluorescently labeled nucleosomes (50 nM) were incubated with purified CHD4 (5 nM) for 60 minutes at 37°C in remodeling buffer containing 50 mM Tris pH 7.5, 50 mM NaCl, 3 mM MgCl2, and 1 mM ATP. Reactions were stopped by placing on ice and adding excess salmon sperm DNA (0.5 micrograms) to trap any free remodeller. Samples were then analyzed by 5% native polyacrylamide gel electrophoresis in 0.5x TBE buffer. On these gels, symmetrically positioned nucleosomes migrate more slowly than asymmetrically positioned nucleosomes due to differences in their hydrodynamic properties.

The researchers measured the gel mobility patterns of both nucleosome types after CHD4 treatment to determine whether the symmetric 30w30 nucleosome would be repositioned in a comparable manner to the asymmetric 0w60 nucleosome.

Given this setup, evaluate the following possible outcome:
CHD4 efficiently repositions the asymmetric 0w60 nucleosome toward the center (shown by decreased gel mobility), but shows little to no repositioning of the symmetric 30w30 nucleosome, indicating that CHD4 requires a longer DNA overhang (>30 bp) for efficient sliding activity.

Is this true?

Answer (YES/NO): NO